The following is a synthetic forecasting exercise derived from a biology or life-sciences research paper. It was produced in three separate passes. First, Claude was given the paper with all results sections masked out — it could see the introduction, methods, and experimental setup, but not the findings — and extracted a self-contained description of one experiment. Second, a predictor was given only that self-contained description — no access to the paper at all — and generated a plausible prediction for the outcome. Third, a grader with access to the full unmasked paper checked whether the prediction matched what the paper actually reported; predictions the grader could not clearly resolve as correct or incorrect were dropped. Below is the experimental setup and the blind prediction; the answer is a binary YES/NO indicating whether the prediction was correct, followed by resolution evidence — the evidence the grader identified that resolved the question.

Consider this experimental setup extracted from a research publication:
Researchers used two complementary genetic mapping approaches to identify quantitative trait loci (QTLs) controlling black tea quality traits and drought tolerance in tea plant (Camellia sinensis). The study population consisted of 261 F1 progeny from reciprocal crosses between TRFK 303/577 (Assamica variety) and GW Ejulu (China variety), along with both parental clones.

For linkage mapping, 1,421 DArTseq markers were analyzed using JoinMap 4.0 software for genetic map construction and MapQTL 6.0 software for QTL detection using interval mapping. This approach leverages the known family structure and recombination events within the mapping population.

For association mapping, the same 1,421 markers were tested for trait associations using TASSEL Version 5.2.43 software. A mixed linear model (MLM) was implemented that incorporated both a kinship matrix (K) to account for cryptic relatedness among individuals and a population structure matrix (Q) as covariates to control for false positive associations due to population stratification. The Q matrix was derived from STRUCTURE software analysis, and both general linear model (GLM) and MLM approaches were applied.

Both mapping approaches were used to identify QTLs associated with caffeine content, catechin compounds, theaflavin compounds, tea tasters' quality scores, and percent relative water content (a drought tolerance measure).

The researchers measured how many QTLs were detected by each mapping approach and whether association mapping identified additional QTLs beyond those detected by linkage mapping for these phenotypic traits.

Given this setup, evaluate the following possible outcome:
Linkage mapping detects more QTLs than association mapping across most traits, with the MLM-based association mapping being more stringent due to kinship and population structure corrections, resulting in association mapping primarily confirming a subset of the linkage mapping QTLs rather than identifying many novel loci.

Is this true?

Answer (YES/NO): NO